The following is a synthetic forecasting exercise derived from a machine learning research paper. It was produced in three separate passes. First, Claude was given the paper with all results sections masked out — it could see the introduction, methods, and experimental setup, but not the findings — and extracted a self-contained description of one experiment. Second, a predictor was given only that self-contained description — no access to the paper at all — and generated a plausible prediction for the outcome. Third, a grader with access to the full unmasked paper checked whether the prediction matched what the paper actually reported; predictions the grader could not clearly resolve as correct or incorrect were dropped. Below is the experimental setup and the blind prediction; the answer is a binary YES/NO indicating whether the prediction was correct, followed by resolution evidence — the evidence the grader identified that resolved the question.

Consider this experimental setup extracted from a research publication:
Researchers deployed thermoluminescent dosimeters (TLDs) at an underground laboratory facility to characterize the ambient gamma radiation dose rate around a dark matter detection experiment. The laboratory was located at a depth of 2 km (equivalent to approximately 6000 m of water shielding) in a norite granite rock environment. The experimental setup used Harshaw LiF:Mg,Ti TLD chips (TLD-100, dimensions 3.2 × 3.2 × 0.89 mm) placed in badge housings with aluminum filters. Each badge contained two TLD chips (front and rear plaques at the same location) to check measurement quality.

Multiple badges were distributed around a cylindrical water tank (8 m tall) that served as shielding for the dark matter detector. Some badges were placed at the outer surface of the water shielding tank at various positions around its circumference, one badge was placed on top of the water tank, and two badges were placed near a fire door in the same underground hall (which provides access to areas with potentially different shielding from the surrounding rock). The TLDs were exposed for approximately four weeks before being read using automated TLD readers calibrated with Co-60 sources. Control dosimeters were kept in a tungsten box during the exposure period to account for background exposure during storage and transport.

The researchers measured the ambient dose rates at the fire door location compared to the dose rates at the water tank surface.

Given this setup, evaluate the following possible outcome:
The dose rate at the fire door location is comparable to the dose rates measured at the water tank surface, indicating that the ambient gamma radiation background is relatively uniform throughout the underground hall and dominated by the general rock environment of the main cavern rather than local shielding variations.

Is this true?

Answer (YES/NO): NO